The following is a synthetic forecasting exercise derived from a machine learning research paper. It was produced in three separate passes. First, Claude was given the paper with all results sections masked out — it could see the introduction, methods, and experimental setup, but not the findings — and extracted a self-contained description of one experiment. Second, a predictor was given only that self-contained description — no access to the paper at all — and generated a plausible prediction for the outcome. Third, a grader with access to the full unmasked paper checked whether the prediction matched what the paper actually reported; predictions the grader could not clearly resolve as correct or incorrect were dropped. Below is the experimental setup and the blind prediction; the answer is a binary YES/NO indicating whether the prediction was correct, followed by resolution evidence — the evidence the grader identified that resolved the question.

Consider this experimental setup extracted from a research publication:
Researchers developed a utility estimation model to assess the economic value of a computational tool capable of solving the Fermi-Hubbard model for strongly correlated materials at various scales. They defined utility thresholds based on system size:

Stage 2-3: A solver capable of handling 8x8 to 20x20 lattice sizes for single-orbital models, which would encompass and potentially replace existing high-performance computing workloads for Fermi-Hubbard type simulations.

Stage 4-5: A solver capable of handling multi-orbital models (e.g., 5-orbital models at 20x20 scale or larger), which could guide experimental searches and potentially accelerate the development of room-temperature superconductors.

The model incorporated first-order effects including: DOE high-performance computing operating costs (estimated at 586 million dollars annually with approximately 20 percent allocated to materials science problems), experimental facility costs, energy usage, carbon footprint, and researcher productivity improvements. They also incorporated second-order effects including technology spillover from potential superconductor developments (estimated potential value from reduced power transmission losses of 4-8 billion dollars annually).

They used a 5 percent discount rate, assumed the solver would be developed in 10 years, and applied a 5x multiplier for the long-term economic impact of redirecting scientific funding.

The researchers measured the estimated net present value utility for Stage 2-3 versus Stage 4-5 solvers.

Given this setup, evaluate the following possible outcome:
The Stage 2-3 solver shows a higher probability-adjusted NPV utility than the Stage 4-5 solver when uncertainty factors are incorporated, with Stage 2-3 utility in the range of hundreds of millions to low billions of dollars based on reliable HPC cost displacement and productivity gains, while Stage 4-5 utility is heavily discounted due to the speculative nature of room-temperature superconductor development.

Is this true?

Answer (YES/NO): NO